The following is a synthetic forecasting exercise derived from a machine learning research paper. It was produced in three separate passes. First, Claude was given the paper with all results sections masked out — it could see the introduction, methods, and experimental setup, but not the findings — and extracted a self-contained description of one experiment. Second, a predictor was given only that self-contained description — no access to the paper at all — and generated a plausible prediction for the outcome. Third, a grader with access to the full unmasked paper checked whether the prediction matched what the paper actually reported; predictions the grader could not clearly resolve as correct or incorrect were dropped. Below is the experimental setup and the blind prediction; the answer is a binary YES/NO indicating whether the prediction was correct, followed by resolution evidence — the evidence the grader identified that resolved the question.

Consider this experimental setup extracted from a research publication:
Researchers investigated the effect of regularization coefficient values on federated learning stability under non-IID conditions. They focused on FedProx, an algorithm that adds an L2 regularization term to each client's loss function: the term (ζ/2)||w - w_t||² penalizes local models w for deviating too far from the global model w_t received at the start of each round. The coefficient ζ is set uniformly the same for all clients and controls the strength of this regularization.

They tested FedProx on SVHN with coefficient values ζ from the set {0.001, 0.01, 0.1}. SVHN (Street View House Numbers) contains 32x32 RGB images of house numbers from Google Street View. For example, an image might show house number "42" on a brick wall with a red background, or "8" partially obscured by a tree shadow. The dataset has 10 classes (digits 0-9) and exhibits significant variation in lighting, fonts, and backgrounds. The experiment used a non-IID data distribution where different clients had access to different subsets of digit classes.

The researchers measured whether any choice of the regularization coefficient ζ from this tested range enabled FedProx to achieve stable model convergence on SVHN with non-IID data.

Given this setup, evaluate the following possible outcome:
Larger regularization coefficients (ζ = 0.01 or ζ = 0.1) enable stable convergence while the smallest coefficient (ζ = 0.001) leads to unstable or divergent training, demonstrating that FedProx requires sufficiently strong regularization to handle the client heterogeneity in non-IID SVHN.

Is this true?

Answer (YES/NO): NO